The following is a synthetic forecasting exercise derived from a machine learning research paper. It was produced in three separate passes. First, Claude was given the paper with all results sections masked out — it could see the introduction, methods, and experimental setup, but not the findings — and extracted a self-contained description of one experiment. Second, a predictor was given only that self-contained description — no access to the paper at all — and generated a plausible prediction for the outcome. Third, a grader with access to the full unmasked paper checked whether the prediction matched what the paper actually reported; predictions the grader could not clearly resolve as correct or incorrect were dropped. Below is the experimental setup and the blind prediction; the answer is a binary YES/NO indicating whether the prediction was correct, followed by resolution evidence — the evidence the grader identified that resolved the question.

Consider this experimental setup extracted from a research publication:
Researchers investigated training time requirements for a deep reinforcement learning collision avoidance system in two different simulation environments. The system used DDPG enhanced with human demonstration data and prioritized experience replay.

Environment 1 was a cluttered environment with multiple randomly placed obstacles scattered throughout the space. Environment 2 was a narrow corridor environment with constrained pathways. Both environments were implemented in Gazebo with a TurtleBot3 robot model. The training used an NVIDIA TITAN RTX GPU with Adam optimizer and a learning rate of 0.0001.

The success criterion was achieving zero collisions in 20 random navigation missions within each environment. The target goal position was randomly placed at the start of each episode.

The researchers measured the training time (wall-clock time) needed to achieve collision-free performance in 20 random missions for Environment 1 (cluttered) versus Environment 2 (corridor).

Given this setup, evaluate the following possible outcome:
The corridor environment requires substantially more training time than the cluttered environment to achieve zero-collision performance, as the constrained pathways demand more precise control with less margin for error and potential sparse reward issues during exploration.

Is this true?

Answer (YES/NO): NO